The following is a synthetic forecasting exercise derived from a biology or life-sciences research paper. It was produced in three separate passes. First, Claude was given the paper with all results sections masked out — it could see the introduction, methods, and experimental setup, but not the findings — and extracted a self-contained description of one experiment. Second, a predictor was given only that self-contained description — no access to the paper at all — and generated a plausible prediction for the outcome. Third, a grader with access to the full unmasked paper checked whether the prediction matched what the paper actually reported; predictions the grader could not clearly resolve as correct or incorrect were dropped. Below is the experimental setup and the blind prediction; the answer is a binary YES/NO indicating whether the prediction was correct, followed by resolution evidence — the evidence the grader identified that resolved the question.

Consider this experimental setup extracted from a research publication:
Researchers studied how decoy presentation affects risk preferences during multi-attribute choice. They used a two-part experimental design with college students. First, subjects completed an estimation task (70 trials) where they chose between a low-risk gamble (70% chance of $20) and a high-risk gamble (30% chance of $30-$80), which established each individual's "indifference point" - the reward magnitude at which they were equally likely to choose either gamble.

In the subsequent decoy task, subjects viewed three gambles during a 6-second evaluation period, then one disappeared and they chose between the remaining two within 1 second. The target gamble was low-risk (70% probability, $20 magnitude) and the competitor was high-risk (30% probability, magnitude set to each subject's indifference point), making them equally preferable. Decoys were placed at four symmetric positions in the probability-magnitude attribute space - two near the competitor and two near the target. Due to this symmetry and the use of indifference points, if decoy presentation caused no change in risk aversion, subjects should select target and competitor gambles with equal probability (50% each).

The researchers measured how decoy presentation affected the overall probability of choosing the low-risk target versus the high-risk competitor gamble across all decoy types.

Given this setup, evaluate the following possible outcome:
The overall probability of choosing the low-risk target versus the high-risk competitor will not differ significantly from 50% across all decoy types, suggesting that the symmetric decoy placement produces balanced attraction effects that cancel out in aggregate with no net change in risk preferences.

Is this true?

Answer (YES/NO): NO